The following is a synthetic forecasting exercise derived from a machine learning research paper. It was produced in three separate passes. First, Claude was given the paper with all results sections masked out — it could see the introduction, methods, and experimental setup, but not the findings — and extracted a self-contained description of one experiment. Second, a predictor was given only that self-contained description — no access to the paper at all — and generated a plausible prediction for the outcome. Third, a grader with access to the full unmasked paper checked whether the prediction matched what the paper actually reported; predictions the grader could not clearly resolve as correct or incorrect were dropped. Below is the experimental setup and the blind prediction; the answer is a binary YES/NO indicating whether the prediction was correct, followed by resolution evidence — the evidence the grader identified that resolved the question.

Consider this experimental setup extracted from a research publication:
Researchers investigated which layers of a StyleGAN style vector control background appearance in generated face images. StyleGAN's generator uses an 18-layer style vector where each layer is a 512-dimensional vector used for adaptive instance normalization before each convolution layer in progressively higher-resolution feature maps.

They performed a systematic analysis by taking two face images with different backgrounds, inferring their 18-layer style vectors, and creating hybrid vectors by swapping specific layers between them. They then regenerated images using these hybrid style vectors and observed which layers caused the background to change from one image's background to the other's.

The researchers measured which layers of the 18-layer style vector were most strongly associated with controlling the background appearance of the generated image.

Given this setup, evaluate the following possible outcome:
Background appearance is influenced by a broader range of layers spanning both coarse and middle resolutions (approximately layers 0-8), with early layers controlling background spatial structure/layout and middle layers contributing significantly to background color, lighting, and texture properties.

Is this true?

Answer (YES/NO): NO